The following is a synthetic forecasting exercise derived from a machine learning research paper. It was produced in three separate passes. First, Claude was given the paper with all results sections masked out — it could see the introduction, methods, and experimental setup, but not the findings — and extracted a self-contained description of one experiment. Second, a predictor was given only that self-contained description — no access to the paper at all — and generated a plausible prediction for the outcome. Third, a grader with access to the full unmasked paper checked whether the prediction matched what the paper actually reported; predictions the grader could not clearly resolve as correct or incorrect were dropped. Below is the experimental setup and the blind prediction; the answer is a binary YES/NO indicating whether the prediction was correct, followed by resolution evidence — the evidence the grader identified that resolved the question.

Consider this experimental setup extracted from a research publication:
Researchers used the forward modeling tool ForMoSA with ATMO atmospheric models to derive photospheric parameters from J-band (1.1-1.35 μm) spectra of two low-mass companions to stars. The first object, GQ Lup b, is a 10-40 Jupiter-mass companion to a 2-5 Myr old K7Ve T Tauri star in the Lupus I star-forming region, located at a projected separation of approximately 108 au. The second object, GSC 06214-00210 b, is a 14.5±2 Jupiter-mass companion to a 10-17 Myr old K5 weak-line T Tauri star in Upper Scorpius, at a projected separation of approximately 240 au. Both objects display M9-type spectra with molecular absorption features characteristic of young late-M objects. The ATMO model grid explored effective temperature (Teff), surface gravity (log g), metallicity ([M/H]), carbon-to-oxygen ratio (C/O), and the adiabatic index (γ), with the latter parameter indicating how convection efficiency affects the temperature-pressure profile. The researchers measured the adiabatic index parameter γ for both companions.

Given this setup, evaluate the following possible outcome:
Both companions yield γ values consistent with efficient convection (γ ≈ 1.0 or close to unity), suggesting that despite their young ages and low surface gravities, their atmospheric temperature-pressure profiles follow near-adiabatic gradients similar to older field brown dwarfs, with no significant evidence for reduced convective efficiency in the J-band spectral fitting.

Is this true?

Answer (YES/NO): NO